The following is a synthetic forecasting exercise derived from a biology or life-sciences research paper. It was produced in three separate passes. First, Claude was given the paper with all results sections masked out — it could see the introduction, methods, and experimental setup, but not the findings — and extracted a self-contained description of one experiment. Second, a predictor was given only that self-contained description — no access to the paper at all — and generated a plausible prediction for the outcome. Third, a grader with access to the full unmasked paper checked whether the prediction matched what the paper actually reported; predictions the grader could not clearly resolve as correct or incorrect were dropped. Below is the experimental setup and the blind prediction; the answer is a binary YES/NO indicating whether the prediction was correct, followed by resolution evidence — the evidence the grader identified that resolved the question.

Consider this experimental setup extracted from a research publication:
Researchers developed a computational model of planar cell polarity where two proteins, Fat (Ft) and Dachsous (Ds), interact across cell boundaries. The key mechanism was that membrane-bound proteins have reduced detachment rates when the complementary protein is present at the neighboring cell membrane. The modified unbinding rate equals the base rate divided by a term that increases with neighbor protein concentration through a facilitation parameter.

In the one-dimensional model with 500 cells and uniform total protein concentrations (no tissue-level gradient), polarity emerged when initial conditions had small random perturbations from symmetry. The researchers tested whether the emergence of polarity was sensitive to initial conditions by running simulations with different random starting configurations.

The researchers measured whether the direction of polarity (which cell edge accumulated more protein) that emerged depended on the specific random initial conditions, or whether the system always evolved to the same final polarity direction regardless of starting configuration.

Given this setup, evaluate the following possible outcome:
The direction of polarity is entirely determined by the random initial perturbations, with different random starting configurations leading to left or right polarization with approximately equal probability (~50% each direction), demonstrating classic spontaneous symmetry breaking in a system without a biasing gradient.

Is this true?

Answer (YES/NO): YES